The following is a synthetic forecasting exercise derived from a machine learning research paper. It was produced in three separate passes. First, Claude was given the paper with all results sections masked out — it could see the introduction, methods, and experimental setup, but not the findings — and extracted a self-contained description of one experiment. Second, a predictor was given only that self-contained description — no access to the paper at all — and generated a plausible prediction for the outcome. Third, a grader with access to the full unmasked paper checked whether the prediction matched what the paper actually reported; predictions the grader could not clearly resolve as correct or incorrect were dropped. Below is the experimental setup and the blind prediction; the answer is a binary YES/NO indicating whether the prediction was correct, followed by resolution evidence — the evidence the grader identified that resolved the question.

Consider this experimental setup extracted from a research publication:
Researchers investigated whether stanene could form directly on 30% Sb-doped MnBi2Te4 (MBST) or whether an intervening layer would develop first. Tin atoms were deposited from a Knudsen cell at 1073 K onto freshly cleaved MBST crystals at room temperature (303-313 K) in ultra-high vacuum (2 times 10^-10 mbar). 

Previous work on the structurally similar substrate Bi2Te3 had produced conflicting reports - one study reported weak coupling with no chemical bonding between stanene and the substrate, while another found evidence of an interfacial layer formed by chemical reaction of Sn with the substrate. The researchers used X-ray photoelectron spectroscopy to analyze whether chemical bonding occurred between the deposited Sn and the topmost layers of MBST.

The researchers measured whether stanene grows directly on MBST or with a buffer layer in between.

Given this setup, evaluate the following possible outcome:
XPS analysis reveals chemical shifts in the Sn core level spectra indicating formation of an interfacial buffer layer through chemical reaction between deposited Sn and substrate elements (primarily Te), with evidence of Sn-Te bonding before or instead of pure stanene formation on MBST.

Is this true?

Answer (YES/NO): YES